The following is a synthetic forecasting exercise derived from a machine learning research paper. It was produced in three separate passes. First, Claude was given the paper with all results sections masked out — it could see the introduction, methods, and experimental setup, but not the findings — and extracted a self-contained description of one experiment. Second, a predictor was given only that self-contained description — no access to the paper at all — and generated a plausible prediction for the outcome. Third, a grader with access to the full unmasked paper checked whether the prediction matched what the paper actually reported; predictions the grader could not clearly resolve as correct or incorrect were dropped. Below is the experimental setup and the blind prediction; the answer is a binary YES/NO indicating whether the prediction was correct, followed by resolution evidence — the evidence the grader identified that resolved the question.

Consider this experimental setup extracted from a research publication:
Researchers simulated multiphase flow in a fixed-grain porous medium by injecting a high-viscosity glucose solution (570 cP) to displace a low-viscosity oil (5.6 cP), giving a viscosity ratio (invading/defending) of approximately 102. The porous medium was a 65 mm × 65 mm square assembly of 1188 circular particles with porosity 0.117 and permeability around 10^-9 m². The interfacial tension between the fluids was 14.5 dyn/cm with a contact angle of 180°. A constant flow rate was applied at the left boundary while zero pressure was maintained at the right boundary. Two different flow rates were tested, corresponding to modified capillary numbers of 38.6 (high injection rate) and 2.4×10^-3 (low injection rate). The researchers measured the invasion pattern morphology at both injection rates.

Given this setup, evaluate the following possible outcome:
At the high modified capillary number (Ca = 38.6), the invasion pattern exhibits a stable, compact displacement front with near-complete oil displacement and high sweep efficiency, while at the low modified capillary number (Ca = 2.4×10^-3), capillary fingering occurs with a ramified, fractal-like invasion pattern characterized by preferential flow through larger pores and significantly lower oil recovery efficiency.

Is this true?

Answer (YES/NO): YES